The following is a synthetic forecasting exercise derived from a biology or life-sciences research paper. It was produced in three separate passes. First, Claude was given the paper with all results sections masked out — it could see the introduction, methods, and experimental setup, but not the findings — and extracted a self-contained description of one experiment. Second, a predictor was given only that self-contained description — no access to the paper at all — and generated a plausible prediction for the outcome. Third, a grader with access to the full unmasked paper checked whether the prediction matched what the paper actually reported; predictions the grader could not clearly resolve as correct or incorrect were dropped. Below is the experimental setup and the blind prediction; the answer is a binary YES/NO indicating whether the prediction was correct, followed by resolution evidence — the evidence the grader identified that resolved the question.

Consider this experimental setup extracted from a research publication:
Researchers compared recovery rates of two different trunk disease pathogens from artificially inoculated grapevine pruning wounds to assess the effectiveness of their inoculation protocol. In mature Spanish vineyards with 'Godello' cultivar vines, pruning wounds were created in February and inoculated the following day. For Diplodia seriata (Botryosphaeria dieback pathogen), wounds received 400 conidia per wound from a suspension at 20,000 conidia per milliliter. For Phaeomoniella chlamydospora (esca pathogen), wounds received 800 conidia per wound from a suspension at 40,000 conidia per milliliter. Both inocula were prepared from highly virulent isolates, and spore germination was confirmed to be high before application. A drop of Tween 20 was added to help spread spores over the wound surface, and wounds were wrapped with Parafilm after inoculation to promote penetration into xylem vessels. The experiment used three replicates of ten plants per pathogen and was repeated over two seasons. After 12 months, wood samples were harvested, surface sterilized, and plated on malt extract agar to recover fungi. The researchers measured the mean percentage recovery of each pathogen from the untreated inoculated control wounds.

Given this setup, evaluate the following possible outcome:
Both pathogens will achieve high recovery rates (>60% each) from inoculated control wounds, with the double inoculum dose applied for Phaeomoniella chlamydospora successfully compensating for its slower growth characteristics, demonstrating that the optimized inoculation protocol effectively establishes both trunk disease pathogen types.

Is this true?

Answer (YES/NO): NO